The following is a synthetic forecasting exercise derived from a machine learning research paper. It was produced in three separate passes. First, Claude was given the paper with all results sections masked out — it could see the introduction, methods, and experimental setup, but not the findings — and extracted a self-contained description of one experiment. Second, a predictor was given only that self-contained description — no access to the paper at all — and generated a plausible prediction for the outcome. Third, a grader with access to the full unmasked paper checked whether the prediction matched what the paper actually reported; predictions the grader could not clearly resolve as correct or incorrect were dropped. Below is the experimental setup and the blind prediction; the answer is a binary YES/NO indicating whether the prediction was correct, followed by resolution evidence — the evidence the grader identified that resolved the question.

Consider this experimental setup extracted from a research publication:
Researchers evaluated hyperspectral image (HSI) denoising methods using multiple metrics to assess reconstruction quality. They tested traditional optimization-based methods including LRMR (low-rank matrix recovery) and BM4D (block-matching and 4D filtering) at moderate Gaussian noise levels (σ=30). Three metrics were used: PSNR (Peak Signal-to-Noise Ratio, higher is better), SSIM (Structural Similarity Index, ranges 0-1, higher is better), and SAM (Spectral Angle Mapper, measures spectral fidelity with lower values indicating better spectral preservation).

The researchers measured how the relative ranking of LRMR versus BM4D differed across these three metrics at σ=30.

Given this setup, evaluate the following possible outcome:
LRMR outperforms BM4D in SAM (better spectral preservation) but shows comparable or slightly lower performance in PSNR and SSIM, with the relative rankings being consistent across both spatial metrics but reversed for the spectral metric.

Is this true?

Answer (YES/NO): NO